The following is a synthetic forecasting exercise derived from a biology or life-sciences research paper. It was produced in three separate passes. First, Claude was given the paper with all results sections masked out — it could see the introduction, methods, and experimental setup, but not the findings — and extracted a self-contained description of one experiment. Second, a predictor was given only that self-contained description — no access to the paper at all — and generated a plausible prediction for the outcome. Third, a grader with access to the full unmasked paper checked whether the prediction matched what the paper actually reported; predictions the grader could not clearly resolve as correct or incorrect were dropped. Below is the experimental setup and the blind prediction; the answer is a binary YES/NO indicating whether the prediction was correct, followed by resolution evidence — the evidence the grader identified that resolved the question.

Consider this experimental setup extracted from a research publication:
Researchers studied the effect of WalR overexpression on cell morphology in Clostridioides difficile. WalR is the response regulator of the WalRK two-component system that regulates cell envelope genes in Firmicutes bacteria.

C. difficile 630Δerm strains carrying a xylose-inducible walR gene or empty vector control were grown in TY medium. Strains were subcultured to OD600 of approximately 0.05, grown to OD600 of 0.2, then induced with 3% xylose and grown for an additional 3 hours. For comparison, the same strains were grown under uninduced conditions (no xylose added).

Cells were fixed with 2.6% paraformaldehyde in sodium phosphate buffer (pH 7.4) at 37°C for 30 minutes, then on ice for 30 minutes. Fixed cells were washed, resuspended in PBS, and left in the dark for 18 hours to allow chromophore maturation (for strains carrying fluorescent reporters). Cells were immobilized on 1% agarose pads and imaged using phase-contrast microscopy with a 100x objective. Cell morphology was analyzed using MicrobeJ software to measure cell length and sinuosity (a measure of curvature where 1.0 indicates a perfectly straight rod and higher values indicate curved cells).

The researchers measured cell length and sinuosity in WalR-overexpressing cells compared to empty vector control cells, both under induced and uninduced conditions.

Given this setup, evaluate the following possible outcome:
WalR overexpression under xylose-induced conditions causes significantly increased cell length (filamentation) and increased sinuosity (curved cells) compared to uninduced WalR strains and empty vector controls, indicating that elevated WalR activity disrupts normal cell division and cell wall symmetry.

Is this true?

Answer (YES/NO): NO